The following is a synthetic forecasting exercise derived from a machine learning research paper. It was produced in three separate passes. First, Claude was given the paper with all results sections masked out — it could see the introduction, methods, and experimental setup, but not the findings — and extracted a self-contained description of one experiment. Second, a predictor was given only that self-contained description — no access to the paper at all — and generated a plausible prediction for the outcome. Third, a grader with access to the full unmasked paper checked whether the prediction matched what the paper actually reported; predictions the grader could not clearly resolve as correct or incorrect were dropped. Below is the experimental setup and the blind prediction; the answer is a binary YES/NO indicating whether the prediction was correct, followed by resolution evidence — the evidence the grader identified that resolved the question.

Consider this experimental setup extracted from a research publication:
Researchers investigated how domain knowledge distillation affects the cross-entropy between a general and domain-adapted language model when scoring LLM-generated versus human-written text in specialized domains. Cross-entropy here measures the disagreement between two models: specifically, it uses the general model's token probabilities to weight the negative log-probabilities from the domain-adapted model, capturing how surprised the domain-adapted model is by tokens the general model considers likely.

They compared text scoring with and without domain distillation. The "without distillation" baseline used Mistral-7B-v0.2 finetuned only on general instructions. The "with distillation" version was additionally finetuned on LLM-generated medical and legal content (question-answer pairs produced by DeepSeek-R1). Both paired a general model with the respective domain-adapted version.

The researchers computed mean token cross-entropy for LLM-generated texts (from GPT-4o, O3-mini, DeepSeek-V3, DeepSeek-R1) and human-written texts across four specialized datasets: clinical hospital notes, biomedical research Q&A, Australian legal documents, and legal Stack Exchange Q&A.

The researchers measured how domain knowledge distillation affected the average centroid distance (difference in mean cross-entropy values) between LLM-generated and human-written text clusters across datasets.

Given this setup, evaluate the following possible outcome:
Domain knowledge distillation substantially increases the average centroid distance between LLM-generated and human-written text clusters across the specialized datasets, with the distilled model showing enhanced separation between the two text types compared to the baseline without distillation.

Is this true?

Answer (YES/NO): YES